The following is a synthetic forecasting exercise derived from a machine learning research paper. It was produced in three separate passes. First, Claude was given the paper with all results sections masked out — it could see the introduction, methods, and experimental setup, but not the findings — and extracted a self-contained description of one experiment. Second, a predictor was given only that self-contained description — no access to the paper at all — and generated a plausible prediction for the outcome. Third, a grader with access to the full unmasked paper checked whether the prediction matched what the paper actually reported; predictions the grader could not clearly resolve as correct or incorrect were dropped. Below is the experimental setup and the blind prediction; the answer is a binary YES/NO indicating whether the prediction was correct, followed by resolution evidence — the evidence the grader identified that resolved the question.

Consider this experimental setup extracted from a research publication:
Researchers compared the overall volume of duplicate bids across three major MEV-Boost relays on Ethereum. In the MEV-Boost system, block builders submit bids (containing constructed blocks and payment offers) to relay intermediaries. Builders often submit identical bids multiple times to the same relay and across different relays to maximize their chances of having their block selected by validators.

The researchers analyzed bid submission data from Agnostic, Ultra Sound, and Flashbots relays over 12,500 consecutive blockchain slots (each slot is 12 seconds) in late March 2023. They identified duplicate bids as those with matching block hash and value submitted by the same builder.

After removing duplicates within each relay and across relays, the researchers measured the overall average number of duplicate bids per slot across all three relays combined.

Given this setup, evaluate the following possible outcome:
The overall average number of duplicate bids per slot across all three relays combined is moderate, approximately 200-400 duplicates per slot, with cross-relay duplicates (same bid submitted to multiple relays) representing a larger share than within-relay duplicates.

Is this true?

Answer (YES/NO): NO